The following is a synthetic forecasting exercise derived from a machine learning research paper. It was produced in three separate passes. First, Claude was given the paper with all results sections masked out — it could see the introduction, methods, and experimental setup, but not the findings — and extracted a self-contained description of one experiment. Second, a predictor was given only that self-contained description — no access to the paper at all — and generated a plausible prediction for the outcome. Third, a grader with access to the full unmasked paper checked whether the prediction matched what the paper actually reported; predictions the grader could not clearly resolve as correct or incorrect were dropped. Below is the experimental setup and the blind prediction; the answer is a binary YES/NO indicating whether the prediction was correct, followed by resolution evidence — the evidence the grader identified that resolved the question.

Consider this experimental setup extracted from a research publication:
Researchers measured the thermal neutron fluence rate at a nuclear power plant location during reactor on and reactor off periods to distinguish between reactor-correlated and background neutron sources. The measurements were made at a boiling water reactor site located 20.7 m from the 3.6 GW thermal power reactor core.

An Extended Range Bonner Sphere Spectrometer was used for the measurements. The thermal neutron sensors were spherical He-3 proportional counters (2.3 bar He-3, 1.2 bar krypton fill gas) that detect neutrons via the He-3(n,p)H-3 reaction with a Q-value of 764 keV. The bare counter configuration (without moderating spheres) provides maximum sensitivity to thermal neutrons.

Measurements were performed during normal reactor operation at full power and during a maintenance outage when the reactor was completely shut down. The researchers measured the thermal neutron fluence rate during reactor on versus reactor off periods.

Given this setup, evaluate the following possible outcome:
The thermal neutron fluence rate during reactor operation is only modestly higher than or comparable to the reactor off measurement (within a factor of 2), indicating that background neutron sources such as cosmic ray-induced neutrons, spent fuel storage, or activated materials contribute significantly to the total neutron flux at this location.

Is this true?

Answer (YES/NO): NO